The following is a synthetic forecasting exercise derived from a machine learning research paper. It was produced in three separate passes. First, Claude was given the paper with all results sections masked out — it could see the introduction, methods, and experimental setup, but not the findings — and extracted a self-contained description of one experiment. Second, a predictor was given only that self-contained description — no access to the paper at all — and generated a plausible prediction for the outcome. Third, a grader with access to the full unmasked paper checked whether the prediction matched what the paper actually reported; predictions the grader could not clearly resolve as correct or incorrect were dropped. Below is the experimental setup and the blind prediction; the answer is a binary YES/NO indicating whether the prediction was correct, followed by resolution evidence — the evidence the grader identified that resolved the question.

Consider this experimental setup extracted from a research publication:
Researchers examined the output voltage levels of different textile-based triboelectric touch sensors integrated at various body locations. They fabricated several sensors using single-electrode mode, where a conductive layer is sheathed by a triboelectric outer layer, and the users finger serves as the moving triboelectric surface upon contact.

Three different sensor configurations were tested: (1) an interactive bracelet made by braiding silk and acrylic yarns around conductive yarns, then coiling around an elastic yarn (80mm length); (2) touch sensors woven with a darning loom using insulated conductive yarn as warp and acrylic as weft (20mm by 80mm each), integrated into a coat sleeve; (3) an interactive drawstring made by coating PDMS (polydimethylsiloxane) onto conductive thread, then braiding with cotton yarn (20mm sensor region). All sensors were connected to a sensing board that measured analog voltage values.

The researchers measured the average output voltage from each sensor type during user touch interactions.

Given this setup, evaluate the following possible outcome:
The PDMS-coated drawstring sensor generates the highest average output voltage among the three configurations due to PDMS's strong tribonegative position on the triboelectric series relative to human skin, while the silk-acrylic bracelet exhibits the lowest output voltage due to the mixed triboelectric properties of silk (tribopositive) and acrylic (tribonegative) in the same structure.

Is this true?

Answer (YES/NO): NO